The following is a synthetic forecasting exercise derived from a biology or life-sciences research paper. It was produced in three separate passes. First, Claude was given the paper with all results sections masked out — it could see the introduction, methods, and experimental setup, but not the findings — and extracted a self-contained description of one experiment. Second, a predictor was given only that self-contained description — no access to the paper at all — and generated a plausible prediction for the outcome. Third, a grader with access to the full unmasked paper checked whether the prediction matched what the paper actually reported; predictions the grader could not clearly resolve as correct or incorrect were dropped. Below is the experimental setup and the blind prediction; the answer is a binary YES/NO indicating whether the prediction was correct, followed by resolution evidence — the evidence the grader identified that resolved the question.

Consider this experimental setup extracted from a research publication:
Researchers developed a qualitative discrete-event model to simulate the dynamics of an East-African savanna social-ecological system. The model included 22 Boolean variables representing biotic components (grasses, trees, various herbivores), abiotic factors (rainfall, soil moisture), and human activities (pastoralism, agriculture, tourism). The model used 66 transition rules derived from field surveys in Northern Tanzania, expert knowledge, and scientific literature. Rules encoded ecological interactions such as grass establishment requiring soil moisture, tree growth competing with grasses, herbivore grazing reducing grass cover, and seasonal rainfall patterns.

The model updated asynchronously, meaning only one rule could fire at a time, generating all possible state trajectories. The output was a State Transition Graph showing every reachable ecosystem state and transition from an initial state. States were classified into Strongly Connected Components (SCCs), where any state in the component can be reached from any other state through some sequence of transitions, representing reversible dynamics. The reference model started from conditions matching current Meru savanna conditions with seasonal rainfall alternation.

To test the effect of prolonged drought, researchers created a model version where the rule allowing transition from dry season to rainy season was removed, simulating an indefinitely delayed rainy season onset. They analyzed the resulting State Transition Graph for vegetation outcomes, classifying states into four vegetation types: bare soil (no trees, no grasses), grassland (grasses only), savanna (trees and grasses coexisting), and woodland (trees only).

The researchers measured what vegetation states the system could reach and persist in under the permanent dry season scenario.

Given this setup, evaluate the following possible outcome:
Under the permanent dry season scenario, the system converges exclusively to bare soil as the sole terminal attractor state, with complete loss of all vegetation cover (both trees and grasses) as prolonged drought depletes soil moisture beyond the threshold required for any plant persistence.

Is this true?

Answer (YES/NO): YES